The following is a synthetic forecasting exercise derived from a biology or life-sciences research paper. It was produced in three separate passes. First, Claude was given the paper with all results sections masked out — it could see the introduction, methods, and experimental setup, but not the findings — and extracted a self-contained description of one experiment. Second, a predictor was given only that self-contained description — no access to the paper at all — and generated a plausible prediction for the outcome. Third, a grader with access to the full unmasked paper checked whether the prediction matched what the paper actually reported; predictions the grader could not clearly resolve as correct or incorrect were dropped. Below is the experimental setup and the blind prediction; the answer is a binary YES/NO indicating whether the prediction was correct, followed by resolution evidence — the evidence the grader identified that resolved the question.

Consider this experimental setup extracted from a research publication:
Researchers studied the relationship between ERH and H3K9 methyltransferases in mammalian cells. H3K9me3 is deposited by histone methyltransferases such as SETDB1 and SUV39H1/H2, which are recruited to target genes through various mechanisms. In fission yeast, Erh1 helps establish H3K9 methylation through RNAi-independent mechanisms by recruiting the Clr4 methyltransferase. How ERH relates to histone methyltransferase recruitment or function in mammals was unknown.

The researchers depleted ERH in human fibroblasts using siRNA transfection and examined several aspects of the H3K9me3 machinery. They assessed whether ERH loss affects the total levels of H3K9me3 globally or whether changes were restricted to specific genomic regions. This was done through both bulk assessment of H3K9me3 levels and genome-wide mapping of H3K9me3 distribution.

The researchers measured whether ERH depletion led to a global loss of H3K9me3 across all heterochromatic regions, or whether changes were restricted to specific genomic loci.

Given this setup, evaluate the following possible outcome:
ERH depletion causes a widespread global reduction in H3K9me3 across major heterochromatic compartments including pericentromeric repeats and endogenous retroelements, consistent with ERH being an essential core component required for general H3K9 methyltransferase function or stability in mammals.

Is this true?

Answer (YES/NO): NO